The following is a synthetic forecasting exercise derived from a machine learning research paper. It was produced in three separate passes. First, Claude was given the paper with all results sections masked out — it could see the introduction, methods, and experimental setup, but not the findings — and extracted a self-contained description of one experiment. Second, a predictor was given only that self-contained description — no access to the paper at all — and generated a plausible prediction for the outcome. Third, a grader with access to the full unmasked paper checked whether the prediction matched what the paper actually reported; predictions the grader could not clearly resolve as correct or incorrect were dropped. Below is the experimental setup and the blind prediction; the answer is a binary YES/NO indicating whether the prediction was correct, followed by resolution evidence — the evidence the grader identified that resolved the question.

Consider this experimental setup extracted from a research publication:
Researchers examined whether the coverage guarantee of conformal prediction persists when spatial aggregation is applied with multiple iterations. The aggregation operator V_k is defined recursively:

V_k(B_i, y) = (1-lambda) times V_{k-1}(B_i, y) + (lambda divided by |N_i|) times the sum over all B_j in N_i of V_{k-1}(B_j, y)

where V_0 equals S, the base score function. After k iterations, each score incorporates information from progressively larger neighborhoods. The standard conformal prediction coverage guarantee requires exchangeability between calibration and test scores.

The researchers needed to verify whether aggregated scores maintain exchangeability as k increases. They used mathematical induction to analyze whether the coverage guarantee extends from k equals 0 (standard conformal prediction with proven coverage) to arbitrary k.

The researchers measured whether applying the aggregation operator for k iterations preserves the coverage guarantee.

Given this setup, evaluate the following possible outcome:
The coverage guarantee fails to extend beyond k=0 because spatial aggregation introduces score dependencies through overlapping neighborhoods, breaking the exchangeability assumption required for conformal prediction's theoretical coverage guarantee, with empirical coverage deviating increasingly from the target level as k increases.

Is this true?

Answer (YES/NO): NO